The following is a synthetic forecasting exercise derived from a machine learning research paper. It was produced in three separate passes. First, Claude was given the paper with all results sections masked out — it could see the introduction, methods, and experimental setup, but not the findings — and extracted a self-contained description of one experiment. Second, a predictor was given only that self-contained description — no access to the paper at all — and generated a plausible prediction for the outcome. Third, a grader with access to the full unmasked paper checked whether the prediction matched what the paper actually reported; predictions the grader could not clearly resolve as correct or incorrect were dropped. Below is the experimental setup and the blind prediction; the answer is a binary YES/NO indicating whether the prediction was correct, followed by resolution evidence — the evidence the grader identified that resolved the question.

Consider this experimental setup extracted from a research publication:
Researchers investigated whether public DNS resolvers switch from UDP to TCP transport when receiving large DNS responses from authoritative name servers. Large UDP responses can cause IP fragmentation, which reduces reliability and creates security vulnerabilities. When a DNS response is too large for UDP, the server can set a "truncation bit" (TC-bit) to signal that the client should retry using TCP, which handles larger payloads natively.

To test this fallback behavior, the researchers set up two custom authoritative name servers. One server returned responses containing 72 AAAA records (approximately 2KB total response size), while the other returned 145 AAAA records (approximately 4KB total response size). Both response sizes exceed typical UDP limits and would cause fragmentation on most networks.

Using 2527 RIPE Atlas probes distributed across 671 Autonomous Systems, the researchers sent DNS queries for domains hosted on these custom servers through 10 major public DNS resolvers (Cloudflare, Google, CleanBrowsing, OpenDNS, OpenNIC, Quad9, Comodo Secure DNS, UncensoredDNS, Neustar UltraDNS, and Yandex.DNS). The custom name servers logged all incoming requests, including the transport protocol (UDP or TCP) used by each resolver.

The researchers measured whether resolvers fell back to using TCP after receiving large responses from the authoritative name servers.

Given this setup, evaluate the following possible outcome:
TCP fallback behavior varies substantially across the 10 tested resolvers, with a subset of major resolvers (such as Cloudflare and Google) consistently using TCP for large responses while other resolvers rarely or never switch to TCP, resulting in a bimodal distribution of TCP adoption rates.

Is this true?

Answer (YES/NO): NO